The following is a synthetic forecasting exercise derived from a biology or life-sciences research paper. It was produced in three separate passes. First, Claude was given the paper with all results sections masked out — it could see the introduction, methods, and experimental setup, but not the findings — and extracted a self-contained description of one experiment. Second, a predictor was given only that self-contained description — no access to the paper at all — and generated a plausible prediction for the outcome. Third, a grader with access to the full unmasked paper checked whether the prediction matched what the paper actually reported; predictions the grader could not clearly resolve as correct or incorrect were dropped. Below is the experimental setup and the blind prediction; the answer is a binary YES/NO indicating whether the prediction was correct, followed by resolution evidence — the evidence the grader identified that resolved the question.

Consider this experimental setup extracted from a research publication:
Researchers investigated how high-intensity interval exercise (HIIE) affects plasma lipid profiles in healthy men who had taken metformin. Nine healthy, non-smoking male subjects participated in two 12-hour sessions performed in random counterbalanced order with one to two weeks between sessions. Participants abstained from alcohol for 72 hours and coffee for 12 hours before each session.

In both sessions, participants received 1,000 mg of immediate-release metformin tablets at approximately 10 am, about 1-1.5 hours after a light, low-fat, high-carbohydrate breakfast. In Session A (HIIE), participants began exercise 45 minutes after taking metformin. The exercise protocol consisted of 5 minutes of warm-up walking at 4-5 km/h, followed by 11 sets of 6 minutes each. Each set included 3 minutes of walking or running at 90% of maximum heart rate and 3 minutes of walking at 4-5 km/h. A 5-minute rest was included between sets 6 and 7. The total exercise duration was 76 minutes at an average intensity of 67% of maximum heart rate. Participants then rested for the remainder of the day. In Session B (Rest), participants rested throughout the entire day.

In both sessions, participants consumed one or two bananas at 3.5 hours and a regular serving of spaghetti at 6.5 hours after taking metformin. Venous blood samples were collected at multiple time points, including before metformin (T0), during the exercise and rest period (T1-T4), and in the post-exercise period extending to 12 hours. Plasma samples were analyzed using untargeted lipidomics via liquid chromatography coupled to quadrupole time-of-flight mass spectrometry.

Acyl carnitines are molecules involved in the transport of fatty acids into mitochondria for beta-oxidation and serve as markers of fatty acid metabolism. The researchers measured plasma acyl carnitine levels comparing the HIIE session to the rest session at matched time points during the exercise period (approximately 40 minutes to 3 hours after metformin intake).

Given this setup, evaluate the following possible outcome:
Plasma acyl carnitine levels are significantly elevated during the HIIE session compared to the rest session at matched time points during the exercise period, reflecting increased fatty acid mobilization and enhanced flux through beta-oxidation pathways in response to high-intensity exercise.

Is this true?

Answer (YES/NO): YES